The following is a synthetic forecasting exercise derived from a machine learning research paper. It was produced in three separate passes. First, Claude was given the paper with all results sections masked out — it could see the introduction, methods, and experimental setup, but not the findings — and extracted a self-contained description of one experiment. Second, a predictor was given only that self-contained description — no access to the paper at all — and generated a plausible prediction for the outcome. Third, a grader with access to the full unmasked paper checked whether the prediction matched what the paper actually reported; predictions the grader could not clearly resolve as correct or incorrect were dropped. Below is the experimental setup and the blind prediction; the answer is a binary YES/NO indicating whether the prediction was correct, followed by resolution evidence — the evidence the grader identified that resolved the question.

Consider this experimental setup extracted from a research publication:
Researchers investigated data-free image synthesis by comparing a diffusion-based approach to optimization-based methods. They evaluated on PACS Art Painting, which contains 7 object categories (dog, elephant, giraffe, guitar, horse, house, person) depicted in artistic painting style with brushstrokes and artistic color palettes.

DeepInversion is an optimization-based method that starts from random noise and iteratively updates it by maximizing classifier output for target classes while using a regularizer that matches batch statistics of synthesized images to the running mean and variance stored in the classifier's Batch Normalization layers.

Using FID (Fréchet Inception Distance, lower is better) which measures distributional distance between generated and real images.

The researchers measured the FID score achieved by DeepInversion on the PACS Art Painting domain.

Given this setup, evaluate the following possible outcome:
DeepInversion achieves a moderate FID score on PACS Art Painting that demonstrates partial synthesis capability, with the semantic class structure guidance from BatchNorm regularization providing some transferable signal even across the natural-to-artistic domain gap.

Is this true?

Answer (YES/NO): NO